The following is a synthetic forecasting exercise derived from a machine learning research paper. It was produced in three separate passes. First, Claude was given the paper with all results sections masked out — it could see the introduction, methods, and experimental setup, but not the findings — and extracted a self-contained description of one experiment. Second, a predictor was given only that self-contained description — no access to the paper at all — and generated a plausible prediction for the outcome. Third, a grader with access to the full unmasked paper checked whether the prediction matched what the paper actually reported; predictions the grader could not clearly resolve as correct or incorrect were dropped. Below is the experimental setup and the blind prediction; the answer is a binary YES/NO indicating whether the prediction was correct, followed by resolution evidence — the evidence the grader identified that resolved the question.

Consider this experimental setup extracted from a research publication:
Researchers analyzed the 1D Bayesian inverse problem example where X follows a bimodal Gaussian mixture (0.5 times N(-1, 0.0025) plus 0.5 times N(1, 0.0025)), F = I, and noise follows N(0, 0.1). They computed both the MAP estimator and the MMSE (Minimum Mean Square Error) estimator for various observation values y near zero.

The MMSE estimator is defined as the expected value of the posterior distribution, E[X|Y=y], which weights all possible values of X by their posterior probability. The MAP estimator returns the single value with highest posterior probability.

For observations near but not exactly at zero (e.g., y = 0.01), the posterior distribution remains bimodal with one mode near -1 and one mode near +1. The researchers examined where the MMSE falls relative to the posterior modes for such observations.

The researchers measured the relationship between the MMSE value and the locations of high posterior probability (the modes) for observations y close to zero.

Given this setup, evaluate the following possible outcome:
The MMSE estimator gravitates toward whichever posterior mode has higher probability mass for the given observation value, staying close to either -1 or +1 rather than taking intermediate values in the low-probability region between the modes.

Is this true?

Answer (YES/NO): NO